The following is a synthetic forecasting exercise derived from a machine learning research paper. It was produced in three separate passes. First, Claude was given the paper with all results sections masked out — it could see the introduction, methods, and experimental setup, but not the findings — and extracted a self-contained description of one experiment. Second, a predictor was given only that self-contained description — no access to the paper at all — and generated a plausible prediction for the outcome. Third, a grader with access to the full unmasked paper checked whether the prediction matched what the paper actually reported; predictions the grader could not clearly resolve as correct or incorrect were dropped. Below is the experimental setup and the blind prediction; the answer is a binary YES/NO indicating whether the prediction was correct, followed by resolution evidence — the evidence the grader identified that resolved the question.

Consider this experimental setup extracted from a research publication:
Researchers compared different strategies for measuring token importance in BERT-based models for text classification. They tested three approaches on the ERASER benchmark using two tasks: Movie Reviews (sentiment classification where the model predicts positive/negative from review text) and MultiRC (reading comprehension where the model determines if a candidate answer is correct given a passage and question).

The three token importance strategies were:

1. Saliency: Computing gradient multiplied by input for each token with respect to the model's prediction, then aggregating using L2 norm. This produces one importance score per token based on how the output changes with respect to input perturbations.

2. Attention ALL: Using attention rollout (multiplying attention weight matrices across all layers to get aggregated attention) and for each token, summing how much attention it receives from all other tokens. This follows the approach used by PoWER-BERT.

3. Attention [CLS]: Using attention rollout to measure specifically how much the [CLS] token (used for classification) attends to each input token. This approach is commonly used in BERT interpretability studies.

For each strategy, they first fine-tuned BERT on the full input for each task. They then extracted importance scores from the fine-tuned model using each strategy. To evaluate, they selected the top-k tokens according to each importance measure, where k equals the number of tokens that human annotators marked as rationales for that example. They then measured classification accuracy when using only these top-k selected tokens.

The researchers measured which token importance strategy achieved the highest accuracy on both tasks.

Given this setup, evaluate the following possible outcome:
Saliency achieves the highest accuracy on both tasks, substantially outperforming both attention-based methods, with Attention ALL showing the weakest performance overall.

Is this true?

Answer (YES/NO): NO